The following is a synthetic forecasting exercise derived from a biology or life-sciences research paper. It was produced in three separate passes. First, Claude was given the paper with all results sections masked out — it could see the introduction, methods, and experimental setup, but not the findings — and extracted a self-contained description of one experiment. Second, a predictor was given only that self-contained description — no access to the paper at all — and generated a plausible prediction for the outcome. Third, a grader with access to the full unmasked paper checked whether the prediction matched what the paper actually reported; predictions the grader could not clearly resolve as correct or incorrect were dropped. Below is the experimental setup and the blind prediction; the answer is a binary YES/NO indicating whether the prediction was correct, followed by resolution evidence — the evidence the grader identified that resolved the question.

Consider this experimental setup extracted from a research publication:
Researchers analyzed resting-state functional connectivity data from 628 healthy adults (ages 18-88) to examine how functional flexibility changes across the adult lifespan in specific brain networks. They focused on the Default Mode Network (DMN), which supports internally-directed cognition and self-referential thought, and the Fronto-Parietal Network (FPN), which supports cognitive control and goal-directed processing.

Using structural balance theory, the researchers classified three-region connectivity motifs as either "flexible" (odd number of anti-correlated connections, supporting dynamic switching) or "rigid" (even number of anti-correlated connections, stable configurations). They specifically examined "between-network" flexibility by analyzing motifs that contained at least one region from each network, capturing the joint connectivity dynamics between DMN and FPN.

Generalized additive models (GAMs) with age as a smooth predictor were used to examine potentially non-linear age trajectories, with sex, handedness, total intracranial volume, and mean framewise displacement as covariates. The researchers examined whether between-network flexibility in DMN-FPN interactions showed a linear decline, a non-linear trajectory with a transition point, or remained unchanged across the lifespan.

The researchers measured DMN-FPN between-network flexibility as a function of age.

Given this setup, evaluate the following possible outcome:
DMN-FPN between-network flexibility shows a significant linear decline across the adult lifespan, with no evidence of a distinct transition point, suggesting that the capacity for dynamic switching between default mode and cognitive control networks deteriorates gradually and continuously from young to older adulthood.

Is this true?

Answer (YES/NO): NO